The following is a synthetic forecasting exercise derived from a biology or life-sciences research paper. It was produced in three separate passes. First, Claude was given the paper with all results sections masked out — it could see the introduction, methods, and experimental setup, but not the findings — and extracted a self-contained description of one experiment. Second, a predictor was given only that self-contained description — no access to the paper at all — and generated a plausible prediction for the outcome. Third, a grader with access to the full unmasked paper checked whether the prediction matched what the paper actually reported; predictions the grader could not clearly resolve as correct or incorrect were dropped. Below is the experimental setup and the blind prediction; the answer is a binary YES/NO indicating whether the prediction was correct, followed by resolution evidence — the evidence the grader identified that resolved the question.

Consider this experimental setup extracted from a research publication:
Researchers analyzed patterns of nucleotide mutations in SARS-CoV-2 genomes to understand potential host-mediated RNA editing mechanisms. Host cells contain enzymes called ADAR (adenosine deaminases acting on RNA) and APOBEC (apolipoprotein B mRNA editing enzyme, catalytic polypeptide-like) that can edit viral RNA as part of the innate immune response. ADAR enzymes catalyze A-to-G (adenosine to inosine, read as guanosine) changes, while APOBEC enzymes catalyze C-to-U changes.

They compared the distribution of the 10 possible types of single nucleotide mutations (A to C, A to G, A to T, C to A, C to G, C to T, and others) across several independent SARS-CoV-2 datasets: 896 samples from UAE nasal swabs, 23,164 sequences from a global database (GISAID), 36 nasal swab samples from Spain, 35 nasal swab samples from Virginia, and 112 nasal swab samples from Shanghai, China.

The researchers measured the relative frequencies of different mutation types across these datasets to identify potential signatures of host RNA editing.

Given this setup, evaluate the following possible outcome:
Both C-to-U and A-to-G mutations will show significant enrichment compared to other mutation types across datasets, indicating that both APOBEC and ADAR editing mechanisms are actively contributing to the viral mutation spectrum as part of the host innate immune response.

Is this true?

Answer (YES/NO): NO